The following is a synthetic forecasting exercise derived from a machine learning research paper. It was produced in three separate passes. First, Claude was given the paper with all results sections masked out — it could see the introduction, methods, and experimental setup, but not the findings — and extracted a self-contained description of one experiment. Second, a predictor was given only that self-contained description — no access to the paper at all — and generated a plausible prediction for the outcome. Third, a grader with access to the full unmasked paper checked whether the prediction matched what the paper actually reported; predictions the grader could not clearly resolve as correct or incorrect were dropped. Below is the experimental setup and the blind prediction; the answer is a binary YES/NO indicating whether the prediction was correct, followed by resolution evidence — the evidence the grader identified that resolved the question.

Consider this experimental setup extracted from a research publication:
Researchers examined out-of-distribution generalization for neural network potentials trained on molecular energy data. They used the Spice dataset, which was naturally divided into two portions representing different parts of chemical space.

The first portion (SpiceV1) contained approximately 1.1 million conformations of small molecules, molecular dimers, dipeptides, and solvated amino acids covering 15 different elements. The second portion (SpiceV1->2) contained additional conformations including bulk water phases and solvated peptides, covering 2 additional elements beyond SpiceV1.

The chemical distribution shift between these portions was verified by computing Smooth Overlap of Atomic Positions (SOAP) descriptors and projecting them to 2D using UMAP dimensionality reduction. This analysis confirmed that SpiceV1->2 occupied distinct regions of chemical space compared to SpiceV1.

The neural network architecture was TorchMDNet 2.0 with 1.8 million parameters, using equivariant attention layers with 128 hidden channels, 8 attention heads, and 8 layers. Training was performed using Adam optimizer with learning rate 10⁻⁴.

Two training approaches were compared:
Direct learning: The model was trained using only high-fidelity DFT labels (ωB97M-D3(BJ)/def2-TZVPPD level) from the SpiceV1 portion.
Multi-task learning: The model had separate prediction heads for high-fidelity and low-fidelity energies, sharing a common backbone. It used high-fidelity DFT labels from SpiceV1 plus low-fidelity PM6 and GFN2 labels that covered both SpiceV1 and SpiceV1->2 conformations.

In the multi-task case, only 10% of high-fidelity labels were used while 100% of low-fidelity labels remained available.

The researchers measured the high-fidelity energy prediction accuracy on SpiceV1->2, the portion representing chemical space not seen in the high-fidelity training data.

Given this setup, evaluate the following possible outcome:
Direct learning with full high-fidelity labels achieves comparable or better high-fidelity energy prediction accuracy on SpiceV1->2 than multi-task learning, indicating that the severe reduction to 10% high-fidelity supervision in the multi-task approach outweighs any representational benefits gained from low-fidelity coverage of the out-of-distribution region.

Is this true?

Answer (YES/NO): NO